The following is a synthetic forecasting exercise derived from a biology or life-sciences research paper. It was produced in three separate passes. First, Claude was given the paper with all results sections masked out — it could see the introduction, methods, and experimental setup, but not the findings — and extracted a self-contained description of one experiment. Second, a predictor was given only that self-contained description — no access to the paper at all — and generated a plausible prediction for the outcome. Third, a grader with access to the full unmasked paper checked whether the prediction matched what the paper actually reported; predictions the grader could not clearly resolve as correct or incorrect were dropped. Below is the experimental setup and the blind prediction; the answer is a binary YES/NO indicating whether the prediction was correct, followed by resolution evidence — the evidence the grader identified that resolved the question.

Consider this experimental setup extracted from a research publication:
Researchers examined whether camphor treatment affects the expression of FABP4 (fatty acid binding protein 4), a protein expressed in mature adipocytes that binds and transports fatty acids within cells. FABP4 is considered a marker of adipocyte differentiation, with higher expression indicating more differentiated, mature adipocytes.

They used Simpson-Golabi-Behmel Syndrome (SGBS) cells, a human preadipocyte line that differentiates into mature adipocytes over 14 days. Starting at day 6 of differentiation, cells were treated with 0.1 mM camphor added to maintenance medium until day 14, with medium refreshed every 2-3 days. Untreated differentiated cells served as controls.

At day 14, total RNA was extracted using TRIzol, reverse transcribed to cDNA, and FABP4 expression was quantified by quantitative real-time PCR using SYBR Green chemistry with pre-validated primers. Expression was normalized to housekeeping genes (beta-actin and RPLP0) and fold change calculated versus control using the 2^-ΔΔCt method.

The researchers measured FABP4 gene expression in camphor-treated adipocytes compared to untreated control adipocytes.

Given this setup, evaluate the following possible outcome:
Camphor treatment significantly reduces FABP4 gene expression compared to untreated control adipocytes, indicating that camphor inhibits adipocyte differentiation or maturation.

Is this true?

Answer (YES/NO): YES